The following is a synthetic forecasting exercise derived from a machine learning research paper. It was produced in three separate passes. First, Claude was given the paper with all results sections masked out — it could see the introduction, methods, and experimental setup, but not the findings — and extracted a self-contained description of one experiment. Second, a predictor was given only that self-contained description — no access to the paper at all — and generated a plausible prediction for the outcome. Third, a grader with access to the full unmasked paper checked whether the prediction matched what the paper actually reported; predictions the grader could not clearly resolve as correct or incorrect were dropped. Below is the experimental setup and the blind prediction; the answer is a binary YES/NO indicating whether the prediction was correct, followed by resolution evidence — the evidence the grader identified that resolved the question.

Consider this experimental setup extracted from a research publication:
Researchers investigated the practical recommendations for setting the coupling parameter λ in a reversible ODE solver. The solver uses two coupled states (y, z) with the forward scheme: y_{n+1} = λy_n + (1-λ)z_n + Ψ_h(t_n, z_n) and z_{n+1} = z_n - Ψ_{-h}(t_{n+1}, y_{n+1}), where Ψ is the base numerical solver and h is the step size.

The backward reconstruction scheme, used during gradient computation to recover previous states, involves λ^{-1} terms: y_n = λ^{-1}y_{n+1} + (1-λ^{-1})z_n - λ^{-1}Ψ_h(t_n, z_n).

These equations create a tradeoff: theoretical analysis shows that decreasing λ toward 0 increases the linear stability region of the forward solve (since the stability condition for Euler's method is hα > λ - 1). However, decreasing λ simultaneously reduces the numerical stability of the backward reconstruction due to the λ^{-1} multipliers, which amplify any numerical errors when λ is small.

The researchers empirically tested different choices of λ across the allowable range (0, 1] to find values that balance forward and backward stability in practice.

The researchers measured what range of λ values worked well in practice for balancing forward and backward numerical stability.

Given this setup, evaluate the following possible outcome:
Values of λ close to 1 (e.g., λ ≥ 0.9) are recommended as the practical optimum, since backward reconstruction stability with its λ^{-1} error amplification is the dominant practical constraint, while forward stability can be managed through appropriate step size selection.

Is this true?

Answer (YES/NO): NO